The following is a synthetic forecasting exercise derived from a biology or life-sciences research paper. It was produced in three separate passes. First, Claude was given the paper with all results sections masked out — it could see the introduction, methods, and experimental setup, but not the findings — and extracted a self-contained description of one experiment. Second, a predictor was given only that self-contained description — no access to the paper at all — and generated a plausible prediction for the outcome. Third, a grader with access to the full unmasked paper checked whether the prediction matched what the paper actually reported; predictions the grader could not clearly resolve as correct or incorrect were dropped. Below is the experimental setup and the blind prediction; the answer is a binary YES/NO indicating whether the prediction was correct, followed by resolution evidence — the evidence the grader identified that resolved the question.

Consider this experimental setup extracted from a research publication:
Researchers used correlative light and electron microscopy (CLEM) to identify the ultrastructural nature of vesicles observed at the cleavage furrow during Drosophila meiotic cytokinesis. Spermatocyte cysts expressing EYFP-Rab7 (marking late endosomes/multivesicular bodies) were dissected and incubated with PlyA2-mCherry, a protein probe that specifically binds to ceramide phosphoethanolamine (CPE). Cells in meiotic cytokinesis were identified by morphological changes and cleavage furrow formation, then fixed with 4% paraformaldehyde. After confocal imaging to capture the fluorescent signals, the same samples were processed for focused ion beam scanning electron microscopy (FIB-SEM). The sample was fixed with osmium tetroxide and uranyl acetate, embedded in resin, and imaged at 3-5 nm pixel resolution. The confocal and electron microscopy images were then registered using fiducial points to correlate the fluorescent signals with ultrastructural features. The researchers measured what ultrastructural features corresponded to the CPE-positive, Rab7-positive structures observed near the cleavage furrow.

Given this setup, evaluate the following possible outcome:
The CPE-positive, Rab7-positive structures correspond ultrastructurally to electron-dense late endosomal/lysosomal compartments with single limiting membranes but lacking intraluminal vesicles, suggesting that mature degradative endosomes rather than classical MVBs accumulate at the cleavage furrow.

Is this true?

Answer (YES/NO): NO